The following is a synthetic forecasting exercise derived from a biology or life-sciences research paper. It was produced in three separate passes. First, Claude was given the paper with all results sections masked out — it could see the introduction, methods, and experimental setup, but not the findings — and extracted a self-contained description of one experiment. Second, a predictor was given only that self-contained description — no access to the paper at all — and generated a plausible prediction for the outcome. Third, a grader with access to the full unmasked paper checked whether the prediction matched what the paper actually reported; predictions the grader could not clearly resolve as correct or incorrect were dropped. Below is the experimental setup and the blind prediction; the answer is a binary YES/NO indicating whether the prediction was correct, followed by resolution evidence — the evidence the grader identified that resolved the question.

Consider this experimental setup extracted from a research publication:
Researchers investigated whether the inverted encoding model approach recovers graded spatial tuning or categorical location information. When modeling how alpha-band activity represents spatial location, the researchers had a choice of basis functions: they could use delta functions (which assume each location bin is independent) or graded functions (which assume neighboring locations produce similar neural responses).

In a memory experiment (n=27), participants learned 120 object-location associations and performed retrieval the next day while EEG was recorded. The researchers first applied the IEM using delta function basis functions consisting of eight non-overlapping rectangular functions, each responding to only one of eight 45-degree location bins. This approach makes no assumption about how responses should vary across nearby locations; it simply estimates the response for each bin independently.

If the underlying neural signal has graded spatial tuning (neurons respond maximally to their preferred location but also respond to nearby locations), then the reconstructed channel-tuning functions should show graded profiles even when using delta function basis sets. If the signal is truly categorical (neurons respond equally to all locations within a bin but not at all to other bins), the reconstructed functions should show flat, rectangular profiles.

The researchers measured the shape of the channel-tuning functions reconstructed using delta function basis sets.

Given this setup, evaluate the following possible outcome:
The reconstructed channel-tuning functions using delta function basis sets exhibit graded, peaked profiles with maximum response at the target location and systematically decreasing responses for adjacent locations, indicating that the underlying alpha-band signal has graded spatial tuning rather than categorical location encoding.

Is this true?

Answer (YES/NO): YES